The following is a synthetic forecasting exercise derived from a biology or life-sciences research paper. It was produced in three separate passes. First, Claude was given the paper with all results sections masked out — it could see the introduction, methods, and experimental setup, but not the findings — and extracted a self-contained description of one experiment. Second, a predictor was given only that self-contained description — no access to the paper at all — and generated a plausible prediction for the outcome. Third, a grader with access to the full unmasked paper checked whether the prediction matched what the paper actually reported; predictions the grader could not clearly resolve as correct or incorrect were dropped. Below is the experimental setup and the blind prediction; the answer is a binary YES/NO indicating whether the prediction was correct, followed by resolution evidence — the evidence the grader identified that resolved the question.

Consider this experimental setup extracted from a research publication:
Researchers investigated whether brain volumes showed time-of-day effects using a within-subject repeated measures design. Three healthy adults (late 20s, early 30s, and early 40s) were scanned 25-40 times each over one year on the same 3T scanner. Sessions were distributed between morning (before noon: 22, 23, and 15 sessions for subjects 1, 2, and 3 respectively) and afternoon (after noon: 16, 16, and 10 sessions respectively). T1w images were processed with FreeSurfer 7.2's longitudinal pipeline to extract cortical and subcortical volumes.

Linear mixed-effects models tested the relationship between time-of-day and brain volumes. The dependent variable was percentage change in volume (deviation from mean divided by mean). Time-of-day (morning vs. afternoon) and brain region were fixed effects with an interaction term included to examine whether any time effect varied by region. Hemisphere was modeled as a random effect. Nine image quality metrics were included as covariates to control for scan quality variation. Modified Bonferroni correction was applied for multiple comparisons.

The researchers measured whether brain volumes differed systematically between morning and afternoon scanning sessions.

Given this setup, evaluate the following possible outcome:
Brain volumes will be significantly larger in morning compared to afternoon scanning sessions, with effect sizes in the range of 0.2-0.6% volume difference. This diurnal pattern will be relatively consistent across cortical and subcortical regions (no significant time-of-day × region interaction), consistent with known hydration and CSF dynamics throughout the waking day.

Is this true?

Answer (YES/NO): NO